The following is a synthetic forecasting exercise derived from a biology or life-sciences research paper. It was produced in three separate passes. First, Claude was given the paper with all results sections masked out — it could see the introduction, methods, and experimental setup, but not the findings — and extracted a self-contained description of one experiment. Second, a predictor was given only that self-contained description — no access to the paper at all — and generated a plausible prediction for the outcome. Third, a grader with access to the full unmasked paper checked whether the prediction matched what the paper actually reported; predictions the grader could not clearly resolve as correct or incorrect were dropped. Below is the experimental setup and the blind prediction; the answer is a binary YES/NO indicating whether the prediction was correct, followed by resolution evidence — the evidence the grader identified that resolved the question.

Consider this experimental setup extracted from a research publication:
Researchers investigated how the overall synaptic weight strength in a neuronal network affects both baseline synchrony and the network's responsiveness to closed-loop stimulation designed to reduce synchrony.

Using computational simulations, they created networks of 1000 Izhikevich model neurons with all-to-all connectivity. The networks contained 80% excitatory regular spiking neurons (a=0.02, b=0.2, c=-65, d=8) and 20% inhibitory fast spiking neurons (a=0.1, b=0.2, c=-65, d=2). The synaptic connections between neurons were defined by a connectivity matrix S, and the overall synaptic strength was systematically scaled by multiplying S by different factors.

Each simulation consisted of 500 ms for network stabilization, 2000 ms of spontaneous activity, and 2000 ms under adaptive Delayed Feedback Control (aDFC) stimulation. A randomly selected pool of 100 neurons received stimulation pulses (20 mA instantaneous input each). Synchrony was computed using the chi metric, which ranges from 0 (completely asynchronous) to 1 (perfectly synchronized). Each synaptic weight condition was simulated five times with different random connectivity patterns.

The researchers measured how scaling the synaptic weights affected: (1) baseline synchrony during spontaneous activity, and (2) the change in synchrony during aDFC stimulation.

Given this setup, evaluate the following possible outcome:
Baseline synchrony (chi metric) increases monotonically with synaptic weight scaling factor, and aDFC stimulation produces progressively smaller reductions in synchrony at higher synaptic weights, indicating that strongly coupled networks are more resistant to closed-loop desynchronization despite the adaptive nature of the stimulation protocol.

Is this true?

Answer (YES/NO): NO